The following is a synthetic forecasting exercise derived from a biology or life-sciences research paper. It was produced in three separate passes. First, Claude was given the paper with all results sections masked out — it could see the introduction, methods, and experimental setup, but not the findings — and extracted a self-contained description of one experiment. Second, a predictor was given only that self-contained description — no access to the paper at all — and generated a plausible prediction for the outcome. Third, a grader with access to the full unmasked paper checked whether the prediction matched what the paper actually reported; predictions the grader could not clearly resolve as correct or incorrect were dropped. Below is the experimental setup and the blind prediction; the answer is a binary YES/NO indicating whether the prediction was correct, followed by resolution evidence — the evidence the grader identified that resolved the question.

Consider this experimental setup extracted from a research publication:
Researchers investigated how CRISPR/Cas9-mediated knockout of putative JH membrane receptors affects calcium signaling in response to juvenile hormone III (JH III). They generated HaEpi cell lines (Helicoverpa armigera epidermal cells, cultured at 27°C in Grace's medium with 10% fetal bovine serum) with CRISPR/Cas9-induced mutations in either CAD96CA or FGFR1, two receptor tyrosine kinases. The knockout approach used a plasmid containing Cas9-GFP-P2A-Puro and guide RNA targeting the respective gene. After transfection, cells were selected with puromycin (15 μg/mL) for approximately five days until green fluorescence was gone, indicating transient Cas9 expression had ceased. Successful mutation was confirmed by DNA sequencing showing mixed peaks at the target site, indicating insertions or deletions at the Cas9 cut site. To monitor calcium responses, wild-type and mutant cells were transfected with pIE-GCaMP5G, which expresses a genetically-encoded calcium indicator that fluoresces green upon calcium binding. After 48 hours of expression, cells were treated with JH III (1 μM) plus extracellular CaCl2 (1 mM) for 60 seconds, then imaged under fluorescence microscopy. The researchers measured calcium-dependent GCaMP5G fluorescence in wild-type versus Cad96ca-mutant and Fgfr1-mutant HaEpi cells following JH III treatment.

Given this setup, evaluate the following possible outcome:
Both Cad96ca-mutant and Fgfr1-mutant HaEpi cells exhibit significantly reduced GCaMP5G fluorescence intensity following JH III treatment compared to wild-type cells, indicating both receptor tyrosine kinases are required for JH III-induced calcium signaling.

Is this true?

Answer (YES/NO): YES